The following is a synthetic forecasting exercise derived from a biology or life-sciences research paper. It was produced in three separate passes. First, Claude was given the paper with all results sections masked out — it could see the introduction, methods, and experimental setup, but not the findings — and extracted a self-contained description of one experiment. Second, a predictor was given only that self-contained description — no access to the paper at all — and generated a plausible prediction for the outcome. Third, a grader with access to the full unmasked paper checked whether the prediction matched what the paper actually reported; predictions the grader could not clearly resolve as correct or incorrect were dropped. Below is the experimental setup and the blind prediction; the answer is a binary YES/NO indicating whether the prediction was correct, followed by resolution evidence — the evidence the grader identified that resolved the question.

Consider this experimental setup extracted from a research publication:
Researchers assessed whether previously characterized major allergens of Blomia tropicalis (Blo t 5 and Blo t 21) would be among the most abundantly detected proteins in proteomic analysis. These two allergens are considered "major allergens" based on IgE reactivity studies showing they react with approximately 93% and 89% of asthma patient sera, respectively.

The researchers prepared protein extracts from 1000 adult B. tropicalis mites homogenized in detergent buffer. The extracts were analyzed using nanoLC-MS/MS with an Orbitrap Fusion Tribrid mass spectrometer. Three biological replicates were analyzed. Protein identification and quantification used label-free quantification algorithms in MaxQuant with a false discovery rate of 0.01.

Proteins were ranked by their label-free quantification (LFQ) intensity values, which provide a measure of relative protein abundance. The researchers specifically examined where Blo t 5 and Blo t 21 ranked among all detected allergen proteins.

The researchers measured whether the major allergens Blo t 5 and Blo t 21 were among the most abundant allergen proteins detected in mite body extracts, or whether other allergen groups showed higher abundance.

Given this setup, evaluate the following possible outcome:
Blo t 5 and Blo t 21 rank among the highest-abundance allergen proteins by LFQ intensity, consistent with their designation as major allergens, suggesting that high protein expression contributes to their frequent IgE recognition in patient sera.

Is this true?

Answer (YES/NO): NO